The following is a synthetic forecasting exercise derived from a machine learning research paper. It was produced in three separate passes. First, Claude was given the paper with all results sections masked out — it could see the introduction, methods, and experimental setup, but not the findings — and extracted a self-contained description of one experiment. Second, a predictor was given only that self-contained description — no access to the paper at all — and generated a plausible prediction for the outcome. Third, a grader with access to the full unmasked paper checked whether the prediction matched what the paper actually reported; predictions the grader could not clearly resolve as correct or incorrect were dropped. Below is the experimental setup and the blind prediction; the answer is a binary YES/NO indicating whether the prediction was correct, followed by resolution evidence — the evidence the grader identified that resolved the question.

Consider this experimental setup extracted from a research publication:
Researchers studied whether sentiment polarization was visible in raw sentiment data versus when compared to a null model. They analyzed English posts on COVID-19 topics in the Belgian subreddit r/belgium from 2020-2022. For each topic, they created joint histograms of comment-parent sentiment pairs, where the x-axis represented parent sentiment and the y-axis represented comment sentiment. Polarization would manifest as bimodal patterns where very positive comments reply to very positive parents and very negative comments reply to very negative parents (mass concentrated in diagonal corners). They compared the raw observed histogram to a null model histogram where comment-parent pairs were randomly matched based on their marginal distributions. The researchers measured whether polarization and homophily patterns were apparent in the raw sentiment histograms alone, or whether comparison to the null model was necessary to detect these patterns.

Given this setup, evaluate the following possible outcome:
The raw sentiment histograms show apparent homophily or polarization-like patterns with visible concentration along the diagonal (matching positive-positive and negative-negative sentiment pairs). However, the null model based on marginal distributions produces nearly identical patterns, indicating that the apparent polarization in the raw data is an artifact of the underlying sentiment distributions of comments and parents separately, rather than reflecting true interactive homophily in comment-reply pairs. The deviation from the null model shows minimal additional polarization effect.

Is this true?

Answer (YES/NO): NO